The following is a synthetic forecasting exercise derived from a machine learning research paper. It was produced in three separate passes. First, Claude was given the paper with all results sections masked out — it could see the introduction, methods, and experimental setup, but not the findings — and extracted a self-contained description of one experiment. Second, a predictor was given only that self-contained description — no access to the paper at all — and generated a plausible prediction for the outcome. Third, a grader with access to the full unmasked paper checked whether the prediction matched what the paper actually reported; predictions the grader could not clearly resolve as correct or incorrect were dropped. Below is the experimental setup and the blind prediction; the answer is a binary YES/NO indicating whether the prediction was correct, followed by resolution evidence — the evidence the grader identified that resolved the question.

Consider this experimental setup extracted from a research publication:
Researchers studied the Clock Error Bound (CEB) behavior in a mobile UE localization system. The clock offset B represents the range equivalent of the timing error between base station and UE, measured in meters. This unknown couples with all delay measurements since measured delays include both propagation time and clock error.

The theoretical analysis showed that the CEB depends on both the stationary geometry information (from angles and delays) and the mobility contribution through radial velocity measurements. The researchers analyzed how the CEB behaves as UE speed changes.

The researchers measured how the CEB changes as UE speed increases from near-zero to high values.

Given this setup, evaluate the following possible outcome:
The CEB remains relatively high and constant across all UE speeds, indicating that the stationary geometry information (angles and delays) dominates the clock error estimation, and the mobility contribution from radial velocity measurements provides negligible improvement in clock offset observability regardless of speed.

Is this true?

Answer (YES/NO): NO